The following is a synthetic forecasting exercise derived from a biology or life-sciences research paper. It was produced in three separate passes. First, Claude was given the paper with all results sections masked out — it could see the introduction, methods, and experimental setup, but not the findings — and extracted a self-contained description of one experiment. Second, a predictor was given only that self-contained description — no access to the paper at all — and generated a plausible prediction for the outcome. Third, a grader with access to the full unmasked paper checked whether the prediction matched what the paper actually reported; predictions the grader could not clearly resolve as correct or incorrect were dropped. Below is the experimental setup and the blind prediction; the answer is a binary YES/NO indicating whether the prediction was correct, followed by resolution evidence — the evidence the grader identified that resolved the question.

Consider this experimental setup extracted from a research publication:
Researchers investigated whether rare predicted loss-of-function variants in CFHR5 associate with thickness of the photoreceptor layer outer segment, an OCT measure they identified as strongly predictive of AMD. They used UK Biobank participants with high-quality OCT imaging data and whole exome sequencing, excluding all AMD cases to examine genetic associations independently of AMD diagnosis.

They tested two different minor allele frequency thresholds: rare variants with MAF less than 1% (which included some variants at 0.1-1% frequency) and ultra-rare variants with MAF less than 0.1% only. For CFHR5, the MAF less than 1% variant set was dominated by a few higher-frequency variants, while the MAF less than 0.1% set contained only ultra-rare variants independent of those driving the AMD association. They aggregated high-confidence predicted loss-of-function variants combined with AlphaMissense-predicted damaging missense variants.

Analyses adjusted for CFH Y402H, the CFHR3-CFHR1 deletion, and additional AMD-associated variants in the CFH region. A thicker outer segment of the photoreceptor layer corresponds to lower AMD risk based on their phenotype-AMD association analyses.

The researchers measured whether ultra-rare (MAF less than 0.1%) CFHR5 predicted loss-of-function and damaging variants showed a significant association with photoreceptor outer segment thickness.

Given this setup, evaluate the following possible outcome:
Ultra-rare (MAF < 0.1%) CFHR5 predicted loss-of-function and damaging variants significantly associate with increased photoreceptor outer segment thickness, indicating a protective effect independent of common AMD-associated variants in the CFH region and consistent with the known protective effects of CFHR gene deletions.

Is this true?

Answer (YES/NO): YES